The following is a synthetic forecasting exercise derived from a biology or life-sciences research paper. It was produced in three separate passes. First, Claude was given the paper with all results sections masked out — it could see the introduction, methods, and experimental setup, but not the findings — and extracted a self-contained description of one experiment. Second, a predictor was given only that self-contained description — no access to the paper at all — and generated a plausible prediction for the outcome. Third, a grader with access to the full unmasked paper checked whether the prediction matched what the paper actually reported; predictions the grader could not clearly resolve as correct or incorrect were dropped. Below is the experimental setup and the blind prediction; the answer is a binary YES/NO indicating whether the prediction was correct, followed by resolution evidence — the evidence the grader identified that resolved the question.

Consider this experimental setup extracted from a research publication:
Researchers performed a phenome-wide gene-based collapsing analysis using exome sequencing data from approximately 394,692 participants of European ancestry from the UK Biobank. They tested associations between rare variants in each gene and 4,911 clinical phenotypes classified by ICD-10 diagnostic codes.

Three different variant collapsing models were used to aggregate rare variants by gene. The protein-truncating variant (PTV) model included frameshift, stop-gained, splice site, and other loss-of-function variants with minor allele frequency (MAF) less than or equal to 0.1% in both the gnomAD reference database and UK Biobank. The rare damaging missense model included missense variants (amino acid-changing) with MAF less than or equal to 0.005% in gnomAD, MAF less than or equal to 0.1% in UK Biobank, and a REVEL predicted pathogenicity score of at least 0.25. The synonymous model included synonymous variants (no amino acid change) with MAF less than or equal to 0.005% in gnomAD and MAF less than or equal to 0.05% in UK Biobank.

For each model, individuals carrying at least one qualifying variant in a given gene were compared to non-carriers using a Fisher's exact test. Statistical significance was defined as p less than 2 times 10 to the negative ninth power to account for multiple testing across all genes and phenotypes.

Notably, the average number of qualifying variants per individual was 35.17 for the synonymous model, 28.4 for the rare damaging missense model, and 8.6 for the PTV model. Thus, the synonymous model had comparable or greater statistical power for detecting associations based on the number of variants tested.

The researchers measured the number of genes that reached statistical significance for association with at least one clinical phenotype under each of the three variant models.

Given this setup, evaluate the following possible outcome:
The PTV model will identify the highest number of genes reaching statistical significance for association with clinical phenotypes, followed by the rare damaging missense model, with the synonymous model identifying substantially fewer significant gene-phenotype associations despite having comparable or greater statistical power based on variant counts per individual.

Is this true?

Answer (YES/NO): YES